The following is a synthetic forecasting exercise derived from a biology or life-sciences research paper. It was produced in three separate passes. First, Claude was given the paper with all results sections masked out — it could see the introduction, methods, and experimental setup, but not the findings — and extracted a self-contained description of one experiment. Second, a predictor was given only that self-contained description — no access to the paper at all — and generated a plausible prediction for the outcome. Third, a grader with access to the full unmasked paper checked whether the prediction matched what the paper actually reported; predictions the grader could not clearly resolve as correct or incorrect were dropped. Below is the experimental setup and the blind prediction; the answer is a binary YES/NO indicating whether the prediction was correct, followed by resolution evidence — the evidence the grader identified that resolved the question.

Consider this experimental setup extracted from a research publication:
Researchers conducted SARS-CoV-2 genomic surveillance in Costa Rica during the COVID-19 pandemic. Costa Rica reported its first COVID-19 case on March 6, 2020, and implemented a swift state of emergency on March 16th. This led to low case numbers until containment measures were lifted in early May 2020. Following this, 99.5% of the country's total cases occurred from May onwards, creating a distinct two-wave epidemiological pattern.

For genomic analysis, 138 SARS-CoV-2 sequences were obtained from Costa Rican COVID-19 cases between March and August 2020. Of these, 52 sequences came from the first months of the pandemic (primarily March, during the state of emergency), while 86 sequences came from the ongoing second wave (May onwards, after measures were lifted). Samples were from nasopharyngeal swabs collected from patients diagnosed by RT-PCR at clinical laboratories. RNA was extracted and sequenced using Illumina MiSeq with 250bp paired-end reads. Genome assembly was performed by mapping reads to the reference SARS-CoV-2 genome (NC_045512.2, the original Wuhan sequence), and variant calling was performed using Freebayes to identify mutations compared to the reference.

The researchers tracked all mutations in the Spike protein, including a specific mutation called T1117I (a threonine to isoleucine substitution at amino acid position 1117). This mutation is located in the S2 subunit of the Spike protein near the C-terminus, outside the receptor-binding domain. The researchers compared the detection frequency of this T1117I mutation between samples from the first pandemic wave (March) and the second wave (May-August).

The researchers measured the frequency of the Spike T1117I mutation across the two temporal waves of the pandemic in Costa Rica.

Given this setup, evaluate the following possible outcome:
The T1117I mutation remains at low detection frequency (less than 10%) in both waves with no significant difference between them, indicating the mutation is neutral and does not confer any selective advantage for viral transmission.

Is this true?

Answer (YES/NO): NO